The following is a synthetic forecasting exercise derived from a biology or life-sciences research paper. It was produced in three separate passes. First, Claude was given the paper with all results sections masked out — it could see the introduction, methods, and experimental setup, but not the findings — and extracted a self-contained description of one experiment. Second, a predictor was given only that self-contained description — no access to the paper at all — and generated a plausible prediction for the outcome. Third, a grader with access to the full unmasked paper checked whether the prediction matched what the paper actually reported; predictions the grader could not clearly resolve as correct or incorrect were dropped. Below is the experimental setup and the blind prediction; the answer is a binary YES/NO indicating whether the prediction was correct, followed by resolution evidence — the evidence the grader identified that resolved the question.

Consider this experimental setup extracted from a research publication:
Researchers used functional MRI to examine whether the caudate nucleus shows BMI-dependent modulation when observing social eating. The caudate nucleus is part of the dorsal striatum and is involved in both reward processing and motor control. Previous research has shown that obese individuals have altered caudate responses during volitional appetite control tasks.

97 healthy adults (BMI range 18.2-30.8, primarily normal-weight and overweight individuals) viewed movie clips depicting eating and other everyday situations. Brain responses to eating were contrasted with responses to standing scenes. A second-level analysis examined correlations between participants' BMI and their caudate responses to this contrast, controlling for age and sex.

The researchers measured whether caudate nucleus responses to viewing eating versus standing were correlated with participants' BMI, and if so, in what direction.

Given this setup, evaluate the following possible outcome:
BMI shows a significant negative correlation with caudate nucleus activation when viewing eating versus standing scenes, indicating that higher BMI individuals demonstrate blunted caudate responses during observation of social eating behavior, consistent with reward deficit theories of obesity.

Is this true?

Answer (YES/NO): YES